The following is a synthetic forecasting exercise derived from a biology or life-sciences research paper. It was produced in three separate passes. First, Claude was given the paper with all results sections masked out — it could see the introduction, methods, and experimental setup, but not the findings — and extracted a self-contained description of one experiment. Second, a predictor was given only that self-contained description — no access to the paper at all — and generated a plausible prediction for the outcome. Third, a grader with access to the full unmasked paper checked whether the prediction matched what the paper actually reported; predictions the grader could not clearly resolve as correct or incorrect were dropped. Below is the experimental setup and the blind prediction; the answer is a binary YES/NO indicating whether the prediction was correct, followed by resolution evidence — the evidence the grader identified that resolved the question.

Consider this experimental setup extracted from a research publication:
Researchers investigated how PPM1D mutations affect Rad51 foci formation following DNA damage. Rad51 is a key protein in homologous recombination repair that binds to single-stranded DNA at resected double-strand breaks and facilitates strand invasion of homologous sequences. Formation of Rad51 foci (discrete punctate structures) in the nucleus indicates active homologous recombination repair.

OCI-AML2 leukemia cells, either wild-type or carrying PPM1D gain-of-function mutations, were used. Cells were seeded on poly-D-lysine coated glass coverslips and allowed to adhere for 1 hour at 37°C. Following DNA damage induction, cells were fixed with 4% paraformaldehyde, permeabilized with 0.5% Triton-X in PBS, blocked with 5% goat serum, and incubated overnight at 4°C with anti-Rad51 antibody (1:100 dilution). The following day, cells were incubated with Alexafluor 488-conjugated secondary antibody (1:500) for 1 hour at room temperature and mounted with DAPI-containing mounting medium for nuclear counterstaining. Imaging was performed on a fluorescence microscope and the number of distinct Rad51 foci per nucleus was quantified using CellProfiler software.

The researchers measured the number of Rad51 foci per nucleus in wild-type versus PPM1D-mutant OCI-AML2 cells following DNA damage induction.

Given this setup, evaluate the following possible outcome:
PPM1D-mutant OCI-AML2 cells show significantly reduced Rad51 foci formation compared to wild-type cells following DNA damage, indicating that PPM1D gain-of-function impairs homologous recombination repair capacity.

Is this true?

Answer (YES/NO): NO